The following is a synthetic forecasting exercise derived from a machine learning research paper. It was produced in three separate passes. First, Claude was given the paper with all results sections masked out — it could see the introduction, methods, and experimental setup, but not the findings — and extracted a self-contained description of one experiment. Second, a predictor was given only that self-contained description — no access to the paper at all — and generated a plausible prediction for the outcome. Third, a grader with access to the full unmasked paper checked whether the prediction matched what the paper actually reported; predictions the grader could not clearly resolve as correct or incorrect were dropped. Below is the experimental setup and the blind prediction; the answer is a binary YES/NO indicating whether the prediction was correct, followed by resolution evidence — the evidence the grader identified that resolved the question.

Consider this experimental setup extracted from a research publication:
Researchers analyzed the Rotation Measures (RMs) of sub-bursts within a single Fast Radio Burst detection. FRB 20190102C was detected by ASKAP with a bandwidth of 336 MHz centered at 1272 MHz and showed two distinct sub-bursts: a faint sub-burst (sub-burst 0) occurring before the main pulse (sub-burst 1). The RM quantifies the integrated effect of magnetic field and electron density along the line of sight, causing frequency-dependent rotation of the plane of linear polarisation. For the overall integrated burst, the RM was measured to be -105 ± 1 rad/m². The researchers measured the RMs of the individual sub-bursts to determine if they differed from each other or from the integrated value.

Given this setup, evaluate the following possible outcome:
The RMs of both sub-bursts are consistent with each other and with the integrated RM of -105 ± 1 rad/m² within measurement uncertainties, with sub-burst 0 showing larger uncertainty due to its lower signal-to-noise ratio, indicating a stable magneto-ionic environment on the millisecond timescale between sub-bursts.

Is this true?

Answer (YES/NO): NO